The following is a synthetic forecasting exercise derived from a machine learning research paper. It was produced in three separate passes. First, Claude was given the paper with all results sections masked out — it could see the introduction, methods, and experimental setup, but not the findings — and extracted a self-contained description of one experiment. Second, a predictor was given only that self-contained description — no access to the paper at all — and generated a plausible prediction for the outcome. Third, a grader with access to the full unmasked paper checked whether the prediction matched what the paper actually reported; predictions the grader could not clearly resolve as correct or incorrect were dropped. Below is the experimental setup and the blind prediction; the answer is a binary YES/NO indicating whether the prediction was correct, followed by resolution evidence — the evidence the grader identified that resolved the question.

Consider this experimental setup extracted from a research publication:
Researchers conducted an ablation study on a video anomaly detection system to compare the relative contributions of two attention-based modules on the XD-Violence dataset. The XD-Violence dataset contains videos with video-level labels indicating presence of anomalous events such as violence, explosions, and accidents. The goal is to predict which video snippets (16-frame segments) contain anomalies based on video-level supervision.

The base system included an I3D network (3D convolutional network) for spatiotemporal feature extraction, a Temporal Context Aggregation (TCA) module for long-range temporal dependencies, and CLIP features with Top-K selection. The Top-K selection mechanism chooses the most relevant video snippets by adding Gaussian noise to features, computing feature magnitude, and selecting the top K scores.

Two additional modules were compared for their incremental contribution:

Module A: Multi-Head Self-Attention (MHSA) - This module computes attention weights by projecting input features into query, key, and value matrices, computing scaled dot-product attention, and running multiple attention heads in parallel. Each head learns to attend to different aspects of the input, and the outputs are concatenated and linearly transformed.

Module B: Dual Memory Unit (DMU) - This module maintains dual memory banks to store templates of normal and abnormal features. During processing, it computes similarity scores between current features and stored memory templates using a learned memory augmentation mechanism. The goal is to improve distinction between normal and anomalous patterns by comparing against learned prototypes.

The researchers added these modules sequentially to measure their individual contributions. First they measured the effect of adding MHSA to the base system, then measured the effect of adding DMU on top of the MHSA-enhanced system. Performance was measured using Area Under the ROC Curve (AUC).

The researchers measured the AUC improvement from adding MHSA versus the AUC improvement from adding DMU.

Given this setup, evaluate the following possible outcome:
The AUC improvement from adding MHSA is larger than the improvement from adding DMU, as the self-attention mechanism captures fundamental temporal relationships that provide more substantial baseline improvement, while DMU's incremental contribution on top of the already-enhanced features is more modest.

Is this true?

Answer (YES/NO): YES